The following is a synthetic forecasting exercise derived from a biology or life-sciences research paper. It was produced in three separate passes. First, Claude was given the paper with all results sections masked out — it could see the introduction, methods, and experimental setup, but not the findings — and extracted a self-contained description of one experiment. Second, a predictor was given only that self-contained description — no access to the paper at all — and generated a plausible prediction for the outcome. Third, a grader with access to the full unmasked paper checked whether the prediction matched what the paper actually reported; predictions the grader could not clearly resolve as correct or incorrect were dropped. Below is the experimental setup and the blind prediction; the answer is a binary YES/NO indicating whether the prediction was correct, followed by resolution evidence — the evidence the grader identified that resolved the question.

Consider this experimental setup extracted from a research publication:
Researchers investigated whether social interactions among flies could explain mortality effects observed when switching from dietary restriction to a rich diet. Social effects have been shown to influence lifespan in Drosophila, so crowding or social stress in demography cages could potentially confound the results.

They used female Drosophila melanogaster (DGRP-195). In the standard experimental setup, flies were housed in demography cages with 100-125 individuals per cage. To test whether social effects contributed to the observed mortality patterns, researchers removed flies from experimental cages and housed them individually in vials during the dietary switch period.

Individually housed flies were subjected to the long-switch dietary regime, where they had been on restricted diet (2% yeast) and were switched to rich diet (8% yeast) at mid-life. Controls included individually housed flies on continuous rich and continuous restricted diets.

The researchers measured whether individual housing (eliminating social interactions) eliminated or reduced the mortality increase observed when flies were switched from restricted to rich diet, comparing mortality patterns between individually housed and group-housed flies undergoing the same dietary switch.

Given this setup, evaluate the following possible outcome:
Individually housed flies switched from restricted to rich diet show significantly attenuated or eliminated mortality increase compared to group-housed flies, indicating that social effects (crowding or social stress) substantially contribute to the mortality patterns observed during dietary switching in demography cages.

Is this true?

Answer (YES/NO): NO